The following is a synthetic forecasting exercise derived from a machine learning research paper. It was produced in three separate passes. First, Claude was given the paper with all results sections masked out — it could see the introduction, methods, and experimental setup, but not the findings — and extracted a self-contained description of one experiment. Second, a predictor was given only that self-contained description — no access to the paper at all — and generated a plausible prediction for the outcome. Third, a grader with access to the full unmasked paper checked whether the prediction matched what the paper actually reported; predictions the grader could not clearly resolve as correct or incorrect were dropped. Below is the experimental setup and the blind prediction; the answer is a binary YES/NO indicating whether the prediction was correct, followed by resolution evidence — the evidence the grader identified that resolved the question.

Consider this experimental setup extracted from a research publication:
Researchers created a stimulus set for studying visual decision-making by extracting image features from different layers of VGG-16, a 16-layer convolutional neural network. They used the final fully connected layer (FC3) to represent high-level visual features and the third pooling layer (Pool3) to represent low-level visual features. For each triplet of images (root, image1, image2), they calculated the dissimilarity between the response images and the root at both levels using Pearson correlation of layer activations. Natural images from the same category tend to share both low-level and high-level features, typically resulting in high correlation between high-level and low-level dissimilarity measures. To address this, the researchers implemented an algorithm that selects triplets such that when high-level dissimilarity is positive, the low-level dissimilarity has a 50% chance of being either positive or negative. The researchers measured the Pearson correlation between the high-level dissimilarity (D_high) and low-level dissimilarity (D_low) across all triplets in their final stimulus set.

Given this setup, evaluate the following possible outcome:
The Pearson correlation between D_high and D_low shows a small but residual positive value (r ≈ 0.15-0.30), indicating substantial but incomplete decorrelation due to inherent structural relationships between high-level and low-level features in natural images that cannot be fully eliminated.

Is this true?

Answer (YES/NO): NO